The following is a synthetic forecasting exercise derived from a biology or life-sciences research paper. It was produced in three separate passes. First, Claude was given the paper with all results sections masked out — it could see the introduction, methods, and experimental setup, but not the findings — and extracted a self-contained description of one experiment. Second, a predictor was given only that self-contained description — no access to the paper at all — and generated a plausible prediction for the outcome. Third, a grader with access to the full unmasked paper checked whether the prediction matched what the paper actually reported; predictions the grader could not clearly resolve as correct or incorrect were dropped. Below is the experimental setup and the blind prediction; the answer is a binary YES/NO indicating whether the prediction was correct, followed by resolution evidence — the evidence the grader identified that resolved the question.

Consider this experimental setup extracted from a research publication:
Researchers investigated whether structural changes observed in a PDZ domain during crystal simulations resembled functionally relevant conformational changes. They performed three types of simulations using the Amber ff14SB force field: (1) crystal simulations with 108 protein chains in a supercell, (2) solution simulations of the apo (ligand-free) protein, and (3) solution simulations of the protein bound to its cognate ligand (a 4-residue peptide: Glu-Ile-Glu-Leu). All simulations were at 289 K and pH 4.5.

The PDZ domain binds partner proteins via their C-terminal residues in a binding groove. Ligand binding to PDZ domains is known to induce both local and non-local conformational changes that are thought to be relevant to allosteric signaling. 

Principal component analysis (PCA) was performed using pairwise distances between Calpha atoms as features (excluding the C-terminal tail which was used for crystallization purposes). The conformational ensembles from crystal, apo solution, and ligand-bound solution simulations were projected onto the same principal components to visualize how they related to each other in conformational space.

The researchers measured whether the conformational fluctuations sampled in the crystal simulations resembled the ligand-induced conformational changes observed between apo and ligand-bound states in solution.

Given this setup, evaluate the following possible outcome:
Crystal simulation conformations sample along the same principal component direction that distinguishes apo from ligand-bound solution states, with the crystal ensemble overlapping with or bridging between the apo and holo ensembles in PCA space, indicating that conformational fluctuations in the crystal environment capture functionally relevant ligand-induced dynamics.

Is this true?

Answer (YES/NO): YES